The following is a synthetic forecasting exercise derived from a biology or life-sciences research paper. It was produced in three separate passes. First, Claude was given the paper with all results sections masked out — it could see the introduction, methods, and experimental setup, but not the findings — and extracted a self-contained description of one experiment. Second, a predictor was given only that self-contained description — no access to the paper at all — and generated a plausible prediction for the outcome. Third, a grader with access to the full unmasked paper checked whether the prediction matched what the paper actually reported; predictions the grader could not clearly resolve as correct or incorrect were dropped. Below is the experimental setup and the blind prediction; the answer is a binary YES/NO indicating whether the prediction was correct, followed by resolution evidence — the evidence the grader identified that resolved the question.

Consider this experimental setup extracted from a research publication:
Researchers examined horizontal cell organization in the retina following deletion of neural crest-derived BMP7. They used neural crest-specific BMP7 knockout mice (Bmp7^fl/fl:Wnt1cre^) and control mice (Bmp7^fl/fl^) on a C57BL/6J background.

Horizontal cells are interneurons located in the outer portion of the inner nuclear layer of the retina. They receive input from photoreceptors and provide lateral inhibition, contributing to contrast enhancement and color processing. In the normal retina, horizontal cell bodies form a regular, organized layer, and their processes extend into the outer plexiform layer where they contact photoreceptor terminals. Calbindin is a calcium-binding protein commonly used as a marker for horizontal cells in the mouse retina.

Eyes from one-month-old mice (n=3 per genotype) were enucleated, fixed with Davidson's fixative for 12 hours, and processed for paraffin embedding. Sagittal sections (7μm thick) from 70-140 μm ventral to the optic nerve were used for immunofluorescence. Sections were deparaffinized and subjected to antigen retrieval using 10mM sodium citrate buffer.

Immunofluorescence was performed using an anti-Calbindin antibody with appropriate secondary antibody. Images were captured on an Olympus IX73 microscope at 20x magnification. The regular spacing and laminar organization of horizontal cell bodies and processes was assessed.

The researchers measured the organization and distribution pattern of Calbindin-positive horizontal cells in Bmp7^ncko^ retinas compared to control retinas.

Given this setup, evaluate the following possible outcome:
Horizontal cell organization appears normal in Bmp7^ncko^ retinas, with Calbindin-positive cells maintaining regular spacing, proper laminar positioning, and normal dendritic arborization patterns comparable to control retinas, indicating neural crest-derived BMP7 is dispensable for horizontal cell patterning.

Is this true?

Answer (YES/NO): NO